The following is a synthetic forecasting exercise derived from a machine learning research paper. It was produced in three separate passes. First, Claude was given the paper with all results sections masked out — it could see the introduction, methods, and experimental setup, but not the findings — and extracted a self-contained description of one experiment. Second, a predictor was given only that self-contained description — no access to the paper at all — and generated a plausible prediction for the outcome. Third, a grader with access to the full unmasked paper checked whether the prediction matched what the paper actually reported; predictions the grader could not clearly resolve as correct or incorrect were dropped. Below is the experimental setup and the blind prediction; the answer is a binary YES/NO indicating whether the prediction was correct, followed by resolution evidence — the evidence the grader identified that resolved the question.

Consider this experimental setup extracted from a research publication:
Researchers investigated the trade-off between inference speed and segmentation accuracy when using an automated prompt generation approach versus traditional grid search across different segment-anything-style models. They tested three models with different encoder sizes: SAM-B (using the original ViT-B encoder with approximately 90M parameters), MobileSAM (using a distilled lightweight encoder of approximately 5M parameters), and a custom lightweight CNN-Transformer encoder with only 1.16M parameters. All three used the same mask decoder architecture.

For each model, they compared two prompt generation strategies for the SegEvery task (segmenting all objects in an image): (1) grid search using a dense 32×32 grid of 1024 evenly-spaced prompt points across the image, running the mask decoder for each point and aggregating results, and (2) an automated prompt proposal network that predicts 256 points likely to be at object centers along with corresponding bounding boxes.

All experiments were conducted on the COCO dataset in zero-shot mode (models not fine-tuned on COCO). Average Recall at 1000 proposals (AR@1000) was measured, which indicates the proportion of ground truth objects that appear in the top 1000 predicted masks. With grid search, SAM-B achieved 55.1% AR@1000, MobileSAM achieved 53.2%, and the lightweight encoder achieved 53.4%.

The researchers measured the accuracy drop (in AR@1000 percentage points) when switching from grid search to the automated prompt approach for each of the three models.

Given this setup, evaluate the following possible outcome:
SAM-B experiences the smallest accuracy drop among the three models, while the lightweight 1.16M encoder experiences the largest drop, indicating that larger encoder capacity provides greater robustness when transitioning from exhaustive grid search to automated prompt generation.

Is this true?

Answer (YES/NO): NO